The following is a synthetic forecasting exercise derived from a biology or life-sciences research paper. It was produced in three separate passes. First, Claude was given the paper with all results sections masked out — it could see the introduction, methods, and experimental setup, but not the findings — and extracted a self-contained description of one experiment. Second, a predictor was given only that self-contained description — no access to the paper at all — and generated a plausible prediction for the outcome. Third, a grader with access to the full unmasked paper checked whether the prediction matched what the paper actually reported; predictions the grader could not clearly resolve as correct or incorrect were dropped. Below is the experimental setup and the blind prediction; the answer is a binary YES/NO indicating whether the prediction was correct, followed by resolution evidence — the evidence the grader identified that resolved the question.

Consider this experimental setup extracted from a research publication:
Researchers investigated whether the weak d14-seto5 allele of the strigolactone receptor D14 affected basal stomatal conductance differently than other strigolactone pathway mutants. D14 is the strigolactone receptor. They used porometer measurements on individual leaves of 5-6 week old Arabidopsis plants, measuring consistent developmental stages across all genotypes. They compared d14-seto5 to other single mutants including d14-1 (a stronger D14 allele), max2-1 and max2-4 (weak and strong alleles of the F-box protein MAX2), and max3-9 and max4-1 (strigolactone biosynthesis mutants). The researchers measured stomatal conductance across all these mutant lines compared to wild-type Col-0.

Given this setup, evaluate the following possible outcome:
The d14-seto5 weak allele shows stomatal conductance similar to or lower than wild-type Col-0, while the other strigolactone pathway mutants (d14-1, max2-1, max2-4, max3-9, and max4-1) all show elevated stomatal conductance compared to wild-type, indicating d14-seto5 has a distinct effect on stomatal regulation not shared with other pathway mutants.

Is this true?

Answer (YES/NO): NO